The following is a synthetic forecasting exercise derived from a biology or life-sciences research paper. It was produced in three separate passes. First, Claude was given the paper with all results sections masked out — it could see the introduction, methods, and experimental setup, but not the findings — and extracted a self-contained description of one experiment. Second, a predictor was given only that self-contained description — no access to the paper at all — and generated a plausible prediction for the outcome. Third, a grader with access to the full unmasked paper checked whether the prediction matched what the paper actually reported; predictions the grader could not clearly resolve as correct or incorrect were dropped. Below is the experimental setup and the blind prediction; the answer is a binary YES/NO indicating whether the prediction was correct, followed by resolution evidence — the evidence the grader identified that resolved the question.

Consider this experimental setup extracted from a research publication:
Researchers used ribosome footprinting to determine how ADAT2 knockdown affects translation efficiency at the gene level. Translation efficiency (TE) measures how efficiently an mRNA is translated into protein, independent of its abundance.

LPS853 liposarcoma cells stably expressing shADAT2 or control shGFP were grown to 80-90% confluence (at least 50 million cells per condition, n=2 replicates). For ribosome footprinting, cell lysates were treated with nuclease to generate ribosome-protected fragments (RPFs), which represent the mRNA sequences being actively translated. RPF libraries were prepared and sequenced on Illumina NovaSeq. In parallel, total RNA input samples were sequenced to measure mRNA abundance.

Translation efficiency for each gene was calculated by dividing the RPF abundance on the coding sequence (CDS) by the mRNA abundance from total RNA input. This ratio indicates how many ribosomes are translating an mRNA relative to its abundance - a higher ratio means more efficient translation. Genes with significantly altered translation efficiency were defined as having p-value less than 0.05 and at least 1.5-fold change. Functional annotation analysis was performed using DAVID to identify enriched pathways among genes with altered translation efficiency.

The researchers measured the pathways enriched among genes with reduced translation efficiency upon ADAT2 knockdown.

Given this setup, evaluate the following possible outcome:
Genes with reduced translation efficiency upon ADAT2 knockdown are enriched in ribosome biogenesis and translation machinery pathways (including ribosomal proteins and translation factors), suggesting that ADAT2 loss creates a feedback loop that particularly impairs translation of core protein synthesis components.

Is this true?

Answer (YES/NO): NO